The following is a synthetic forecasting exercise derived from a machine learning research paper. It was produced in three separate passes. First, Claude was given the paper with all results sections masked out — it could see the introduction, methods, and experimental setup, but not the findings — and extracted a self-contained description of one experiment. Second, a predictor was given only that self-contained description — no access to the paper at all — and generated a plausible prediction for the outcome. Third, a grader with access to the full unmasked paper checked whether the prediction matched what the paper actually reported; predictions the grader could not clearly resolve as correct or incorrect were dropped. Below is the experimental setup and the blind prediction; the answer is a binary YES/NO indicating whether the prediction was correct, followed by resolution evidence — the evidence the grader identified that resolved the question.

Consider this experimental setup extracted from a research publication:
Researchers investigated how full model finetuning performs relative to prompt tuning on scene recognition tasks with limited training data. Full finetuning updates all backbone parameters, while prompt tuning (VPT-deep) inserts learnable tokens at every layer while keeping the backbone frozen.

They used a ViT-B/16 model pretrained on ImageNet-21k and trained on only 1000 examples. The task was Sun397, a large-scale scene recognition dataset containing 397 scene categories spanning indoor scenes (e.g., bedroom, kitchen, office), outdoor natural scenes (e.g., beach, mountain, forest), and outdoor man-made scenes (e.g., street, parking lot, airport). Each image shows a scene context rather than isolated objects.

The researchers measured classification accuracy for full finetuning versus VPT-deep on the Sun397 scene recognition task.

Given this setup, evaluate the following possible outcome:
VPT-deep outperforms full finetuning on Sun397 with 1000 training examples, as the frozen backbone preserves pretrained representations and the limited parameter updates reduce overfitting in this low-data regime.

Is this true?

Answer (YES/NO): YES